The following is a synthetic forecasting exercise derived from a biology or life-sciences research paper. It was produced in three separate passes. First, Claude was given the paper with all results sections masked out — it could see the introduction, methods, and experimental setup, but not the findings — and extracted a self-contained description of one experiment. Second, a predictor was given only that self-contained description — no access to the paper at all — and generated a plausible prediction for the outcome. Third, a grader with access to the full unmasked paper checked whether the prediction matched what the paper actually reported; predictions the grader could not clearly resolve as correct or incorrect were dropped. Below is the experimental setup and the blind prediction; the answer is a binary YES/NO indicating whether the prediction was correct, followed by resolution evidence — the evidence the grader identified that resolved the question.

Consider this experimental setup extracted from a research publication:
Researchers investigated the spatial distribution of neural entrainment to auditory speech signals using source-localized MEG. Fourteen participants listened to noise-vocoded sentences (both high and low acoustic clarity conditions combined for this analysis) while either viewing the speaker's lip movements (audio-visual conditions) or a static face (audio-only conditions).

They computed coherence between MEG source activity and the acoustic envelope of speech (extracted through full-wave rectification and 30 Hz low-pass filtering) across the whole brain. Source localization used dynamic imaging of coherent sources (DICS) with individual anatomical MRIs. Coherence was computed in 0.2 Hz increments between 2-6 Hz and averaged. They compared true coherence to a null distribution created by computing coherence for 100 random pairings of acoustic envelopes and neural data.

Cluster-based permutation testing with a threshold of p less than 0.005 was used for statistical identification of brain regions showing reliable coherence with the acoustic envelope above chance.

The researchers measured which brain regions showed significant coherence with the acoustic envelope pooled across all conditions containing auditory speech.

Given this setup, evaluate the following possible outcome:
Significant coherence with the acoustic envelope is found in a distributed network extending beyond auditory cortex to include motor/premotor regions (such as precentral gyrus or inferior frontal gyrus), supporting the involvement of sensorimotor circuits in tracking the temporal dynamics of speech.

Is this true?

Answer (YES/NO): YES